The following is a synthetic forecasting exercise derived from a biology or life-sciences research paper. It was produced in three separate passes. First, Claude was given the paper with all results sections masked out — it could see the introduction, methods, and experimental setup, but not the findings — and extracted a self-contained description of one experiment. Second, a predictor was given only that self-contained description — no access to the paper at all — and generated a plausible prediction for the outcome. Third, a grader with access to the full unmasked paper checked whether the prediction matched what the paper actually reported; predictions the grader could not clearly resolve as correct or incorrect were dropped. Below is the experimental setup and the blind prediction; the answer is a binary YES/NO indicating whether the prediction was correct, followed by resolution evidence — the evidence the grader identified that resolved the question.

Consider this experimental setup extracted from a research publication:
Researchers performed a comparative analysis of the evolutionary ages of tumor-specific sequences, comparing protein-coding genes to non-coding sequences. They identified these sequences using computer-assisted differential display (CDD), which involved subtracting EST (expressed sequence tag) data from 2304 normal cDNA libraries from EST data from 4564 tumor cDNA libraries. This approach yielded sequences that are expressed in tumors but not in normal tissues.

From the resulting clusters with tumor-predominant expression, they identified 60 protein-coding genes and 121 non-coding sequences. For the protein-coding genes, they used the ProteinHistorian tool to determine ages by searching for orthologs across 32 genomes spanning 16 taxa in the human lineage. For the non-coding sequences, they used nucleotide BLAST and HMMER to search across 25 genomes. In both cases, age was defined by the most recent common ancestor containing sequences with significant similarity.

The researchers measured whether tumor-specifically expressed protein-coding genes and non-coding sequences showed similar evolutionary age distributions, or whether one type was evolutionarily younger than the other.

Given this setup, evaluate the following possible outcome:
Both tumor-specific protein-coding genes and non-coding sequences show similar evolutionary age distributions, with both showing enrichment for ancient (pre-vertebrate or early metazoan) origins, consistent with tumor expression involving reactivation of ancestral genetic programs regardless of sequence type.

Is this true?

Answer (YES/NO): NO